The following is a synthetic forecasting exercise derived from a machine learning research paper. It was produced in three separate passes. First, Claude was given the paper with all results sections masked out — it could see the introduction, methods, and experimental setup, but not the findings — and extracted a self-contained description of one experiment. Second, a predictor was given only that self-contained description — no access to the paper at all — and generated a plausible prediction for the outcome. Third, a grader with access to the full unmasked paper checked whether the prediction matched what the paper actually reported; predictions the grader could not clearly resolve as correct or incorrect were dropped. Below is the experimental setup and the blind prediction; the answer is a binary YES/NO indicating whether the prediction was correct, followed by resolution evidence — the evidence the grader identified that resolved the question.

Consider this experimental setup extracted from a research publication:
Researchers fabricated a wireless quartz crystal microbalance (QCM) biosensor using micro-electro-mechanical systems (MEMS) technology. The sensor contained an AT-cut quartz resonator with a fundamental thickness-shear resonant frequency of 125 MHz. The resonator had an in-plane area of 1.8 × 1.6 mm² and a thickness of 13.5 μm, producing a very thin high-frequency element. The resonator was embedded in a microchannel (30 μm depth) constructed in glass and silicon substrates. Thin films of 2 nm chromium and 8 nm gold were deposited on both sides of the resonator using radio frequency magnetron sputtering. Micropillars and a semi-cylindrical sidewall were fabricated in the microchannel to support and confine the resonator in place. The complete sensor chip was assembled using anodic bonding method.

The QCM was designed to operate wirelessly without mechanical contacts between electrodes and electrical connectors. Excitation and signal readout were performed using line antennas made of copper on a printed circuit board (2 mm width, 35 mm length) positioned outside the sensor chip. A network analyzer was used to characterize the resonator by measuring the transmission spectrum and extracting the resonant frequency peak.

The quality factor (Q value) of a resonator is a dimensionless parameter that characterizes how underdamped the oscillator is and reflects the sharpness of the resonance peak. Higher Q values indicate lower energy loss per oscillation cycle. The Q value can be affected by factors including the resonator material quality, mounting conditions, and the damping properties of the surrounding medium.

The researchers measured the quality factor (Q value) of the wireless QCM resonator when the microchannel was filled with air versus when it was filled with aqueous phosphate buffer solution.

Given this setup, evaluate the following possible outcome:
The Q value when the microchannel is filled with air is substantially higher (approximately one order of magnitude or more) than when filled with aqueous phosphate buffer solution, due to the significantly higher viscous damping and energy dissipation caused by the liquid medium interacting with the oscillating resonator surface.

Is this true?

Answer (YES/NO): YES